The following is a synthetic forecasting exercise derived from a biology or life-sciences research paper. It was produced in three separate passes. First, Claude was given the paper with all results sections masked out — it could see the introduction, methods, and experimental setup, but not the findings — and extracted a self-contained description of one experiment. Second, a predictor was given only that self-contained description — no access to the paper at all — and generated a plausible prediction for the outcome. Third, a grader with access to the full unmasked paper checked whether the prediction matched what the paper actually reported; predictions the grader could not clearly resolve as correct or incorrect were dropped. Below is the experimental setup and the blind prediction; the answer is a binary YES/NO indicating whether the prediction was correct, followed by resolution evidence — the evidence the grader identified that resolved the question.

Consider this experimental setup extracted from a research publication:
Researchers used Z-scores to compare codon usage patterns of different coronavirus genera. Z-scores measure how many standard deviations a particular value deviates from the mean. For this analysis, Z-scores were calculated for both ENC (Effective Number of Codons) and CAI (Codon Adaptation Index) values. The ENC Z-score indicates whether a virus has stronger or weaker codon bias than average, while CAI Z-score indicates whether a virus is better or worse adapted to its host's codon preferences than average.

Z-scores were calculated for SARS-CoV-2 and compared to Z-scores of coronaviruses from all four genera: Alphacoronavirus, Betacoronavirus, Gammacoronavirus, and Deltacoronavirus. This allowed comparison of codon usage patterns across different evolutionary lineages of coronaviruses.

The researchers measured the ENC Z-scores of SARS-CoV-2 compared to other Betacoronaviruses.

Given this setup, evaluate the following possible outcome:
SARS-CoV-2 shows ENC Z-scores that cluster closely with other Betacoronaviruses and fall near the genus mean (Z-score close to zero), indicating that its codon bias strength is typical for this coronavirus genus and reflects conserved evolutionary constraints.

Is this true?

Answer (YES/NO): NO